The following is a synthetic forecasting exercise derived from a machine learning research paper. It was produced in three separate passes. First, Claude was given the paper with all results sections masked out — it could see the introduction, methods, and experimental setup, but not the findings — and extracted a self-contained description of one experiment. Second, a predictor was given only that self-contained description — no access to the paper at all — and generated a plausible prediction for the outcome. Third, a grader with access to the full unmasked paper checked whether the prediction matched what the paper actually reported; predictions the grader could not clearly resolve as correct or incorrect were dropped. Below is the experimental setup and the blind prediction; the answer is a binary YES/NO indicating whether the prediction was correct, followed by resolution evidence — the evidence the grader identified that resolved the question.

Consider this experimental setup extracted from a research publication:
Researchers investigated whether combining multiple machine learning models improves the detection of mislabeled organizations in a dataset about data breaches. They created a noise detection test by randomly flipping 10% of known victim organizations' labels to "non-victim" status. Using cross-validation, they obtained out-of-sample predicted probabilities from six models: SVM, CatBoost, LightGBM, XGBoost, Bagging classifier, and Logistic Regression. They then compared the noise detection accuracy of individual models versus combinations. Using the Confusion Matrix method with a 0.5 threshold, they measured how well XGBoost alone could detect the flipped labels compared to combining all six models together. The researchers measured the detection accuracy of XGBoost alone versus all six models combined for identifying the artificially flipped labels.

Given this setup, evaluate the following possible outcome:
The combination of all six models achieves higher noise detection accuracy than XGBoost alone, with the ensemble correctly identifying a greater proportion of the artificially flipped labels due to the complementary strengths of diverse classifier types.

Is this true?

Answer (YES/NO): YES